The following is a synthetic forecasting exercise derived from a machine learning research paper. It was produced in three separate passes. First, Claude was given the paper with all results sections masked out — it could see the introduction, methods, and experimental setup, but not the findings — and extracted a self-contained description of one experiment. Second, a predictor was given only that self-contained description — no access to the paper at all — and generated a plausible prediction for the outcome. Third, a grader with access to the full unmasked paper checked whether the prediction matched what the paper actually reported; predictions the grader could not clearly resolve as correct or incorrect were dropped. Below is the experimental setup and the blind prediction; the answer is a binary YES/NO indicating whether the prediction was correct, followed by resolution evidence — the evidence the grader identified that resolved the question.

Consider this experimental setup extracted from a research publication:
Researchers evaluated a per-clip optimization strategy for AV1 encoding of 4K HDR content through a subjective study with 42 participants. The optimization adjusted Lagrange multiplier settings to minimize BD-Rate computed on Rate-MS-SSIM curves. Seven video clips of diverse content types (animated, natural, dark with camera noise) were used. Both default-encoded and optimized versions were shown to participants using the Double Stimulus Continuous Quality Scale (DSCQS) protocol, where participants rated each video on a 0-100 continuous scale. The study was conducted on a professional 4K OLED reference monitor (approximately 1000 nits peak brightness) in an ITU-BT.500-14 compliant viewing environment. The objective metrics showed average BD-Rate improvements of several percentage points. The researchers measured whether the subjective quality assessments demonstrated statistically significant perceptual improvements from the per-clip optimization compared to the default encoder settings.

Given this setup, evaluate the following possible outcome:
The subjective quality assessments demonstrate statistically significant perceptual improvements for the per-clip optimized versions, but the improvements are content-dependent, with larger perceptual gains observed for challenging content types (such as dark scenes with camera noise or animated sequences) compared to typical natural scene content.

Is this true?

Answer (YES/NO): NO